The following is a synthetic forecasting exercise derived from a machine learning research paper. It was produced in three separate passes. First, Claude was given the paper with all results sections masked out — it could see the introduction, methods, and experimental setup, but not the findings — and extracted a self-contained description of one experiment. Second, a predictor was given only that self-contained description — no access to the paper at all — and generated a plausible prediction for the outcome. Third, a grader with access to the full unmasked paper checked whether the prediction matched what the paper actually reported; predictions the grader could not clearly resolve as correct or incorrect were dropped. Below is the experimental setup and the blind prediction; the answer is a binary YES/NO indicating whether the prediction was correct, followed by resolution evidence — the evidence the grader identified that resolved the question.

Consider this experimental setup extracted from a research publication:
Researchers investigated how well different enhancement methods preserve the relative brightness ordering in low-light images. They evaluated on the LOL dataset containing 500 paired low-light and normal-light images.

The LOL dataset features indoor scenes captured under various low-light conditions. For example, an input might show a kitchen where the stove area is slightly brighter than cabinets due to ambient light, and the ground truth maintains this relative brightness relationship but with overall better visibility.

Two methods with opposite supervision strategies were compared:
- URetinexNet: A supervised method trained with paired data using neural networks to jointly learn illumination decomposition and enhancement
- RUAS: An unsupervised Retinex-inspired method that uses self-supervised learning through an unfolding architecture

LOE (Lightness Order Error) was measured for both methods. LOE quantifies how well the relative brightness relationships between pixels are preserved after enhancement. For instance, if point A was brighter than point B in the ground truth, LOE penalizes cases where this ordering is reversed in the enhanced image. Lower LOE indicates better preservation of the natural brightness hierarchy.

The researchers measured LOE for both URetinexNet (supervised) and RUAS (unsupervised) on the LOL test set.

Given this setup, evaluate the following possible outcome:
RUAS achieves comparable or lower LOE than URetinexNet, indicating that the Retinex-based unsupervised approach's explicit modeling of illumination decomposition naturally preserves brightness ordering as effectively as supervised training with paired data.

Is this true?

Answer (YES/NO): NO